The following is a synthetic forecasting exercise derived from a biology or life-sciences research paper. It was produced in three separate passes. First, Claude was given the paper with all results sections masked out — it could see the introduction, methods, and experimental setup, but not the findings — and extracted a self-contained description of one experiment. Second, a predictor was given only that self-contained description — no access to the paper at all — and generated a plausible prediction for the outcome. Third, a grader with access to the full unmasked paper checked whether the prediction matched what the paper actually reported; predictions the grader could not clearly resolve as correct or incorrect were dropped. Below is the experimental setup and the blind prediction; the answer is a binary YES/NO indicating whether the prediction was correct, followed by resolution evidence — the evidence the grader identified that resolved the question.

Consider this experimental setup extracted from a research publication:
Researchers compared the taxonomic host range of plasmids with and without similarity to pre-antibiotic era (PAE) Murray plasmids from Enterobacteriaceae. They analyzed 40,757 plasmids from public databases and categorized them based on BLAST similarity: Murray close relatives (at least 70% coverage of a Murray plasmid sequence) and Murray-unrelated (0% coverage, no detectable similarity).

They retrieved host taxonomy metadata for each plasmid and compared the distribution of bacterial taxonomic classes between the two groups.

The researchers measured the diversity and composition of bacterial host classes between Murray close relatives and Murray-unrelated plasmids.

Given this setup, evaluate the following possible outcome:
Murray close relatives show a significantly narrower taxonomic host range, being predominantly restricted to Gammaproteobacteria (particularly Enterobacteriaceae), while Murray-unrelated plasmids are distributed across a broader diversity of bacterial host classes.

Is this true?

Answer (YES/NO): YES